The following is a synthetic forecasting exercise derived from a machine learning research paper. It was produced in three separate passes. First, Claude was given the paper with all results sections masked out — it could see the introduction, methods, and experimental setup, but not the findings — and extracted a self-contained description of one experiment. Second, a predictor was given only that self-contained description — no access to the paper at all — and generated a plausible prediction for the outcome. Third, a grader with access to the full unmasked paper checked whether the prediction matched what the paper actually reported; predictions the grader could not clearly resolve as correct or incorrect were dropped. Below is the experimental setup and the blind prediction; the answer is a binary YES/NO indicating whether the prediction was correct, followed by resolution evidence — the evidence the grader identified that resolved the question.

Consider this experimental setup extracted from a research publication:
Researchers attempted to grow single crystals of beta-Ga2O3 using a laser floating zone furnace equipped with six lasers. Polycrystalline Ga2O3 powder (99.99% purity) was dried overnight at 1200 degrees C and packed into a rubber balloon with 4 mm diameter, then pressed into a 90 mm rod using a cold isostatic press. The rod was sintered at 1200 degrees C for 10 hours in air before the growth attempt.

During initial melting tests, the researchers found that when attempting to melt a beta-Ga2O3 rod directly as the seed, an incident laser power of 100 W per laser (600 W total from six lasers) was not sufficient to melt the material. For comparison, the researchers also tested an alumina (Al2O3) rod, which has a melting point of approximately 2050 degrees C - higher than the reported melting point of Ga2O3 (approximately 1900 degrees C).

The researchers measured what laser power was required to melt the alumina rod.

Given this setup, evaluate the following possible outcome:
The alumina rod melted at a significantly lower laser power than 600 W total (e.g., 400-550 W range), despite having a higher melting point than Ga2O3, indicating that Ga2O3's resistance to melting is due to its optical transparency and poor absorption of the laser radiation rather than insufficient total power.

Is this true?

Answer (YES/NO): NO